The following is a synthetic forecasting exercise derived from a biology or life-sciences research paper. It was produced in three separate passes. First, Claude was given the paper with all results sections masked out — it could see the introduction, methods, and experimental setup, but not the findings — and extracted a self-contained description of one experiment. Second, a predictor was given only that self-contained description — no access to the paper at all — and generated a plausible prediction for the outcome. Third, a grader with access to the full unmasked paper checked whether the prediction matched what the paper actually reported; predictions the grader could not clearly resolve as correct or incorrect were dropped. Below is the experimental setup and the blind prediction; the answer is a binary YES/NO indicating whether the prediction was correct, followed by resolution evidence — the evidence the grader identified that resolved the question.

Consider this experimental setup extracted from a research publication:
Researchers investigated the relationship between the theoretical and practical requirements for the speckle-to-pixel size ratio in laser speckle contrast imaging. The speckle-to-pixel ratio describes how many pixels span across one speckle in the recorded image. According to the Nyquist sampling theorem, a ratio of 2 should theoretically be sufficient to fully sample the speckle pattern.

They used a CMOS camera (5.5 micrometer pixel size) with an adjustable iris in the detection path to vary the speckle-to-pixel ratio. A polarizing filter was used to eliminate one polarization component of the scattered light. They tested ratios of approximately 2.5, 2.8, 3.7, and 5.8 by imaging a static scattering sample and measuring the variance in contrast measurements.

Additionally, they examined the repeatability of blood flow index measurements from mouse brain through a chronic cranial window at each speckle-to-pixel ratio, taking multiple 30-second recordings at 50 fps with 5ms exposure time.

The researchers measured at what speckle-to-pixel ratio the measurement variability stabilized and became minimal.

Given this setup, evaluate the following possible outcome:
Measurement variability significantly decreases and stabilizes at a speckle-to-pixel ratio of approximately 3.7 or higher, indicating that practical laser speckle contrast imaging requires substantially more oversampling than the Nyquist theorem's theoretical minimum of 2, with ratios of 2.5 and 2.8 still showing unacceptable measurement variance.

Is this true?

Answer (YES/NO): NO